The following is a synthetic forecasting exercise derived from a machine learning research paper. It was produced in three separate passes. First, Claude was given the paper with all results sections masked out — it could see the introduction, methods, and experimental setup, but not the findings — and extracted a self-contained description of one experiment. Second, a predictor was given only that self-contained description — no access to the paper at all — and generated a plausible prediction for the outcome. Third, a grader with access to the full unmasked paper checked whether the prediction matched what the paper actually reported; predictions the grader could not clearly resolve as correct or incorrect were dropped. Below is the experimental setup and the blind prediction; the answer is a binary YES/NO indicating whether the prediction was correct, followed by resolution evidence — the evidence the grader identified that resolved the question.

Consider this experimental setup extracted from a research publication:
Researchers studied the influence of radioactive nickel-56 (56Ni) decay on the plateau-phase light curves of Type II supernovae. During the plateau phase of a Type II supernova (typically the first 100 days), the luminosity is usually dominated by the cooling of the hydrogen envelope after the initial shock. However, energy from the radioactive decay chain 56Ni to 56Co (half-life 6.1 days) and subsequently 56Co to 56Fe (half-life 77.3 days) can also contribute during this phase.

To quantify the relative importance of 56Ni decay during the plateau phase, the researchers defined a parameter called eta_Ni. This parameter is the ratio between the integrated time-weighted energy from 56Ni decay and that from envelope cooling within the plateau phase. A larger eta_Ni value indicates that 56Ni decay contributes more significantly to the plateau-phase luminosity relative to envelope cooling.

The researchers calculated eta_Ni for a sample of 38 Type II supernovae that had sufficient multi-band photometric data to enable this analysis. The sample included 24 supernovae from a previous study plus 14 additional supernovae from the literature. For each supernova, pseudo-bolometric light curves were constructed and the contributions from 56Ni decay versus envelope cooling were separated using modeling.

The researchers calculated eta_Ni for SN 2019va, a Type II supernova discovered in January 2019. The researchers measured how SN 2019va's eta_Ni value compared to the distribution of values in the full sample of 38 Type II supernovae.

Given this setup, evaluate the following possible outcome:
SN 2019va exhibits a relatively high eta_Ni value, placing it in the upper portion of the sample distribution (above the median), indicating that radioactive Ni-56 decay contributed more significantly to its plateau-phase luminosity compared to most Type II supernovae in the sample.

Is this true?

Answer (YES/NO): YES